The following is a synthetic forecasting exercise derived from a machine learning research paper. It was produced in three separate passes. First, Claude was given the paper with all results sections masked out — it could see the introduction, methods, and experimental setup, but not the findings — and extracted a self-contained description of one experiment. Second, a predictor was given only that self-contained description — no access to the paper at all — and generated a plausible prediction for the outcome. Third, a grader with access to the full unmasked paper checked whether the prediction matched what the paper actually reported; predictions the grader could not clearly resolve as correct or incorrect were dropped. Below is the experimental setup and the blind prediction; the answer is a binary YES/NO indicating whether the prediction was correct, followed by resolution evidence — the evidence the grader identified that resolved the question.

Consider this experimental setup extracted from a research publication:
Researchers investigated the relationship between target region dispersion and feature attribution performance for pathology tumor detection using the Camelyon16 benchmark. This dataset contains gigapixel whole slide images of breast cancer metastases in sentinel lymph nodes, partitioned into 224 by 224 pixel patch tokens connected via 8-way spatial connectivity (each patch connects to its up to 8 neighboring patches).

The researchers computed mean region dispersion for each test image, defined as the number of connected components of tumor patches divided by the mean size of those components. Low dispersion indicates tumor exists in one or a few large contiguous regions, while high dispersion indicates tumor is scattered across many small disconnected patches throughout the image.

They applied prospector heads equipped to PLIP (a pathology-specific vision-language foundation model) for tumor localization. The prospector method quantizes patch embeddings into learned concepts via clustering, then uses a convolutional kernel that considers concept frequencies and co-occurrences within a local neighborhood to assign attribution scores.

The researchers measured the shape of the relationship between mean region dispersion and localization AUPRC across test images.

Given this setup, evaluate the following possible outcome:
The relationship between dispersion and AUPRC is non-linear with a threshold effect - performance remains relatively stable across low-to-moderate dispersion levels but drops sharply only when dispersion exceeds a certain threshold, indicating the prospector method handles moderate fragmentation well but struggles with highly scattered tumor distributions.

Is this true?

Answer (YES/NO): NO